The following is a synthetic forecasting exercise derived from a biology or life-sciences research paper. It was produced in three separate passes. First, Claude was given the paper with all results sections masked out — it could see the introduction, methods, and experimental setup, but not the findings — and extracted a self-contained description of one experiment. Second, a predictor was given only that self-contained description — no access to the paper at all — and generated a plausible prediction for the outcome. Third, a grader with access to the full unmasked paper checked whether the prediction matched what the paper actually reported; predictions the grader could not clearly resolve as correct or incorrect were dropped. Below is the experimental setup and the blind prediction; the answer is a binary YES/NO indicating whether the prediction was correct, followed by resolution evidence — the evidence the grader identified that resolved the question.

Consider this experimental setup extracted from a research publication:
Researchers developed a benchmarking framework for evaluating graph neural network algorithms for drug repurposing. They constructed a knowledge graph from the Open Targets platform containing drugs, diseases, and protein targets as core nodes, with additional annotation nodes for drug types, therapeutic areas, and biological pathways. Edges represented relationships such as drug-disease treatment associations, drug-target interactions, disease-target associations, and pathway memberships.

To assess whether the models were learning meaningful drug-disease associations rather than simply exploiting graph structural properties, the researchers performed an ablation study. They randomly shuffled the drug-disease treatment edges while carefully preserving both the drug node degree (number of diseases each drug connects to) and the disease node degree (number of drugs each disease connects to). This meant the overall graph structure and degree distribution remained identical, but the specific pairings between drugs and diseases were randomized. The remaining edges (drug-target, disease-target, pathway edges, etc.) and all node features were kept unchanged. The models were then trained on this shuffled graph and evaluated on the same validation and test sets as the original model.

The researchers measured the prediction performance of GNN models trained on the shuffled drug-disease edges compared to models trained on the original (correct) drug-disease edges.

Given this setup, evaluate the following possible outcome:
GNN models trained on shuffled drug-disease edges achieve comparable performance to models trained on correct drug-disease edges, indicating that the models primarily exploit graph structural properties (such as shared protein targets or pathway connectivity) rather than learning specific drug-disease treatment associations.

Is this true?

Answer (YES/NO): NO